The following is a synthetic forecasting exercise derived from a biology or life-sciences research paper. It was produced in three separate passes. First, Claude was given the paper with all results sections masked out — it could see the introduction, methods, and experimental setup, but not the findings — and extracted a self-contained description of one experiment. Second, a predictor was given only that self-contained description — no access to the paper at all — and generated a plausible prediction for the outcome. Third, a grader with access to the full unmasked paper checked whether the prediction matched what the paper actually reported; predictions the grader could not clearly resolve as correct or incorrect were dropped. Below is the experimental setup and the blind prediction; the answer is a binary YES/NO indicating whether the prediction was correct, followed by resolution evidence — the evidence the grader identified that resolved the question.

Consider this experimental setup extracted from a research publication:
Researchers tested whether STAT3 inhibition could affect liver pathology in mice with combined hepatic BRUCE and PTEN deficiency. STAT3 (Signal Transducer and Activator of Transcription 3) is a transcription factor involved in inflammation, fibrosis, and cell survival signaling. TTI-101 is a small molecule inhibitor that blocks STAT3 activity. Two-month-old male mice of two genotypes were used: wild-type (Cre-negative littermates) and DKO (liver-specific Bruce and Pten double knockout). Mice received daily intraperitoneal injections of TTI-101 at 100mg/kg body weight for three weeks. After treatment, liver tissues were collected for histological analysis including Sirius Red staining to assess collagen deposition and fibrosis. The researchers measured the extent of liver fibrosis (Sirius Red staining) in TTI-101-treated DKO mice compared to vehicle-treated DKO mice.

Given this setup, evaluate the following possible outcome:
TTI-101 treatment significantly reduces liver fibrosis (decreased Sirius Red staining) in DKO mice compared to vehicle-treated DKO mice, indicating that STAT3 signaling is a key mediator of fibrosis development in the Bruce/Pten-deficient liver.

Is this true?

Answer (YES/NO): YES